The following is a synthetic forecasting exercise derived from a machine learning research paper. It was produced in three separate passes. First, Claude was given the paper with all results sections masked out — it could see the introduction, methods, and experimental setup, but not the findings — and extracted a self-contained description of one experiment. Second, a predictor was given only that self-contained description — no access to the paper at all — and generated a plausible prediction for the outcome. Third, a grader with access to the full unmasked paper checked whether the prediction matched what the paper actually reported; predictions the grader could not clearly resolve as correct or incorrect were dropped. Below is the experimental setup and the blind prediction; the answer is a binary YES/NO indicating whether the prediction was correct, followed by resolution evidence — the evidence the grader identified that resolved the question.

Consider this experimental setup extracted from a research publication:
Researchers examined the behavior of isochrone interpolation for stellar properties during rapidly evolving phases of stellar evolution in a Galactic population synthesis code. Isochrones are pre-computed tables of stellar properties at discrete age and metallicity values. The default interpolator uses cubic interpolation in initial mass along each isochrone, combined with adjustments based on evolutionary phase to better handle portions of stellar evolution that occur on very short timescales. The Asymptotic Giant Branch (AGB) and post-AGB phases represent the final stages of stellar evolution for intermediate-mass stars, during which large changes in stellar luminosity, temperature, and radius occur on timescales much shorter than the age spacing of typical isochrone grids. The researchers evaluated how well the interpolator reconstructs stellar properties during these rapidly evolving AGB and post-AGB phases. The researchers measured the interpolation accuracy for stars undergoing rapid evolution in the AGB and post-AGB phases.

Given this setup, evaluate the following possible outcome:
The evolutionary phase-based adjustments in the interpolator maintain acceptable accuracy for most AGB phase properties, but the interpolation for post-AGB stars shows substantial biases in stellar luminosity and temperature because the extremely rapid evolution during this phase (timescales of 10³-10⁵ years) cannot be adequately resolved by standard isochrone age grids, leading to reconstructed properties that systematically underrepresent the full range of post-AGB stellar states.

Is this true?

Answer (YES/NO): NO